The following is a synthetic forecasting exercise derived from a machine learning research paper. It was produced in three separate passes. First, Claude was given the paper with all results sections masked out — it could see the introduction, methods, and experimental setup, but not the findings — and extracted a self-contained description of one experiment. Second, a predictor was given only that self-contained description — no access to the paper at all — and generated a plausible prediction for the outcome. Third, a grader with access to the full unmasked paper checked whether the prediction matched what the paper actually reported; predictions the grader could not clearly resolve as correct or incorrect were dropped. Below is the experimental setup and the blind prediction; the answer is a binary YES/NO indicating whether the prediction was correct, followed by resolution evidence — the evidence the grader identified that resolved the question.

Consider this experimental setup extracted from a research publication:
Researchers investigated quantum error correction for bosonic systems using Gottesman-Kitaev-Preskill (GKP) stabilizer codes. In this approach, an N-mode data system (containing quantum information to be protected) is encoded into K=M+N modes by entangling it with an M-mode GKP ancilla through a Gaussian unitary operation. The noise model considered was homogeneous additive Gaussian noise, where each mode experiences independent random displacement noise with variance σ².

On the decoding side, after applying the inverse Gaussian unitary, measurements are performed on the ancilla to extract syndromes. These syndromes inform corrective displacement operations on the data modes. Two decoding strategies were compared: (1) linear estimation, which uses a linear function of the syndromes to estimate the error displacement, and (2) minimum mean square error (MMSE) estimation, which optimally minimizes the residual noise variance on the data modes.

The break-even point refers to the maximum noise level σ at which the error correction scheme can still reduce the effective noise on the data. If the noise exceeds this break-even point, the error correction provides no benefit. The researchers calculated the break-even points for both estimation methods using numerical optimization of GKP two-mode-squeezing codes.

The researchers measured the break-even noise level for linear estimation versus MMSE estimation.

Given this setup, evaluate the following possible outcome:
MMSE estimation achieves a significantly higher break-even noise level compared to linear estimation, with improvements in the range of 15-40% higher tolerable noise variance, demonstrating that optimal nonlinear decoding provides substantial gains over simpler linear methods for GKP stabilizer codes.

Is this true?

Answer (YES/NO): YES